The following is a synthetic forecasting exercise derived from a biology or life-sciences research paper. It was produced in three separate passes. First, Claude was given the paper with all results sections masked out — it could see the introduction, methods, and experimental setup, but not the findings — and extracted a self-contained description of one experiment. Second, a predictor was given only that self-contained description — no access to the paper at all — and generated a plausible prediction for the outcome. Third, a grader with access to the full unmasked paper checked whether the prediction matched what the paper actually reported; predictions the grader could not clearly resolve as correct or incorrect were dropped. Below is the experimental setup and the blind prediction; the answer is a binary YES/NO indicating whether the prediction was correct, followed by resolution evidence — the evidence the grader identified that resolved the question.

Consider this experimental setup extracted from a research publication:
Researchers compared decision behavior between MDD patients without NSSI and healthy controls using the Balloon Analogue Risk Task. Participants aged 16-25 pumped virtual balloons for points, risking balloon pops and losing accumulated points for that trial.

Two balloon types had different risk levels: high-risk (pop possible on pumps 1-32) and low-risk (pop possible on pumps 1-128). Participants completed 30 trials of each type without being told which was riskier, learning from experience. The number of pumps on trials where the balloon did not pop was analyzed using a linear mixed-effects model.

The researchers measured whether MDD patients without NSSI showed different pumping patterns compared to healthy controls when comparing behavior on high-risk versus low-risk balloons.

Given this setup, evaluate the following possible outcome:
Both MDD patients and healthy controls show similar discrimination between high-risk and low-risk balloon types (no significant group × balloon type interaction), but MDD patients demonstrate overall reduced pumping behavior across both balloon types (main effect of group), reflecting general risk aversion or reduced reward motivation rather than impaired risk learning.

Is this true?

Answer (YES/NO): NO